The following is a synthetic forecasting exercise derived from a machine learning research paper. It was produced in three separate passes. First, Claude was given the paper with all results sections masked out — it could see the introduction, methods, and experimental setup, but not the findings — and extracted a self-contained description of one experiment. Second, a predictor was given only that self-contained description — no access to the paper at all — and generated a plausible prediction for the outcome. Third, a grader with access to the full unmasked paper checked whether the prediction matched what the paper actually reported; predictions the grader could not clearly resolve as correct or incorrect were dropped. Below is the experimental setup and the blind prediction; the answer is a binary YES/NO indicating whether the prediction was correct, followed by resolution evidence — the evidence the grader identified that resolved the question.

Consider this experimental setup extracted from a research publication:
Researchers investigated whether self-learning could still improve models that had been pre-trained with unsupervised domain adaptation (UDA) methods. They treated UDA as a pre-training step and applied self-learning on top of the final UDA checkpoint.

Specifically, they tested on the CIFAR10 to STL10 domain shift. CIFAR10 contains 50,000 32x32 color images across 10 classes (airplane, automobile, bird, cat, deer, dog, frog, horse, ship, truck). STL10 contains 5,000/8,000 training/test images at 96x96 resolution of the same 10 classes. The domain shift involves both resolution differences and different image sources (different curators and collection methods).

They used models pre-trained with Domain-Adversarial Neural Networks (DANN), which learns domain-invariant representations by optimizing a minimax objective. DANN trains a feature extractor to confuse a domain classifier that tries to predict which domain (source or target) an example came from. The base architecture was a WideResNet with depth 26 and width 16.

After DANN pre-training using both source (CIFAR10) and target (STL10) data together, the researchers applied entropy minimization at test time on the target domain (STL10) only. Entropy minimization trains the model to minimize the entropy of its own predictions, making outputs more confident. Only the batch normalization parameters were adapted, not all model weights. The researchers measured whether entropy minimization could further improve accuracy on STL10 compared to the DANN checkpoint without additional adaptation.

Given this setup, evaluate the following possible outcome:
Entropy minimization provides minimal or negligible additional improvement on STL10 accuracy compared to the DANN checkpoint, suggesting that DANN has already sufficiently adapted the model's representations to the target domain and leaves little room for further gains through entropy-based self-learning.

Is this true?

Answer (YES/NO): NO